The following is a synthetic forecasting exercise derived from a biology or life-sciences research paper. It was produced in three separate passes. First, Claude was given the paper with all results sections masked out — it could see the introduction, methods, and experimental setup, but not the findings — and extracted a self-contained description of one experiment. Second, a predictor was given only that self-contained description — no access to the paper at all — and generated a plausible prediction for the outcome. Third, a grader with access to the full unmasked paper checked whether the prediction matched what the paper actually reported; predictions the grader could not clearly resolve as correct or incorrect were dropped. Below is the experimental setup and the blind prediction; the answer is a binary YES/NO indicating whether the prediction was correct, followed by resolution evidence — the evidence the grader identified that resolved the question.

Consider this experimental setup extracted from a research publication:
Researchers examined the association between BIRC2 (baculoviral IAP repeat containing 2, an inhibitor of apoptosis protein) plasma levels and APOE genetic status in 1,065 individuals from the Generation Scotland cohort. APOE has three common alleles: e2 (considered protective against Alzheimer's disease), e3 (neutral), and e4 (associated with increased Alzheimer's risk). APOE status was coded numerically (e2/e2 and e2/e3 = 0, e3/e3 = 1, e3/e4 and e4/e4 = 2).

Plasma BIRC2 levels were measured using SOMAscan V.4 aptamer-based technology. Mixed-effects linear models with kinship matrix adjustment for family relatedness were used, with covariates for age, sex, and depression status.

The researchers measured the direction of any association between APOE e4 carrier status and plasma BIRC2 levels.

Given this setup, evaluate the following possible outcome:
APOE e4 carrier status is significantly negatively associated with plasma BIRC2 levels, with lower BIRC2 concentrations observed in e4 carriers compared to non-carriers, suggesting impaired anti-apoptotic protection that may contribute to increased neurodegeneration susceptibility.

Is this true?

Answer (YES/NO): YES